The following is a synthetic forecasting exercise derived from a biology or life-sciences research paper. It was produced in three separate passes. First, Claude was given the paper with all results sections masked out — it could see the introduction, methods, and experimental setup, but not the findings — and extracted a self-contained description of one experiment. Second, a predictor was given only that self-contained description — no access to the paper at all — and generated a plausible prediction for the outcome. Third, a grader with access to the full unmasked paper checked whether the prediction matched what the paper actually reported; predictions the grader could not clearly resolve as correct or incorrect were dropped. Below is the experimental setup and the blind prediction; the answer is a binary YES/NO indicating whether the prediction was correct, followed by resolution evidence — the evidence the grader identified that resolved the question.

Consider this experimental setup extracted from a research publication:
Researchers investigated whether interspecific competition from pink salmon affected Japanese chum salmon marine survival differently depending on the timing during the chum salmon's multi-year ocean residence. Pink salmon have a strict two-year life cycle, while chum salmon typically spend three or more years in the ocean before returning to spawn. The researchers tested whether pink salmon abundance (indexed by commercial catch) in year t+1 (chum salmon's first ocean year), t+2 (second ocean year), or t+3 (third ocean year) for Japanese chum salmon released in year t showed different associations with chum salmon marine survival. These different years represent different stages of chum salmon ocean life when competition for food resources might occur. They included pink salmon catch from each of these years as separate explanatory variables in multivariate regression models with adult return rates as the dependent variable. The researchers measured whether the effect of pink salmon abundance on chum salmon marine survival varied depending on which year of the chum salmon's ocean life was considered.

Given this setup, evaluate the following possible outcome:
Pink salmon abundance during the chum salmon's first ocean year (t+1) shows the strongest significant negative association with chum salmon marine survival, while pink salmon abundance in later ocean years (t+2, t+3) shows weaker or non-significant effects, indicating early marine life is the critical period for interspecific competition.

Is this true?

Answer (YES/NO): NO